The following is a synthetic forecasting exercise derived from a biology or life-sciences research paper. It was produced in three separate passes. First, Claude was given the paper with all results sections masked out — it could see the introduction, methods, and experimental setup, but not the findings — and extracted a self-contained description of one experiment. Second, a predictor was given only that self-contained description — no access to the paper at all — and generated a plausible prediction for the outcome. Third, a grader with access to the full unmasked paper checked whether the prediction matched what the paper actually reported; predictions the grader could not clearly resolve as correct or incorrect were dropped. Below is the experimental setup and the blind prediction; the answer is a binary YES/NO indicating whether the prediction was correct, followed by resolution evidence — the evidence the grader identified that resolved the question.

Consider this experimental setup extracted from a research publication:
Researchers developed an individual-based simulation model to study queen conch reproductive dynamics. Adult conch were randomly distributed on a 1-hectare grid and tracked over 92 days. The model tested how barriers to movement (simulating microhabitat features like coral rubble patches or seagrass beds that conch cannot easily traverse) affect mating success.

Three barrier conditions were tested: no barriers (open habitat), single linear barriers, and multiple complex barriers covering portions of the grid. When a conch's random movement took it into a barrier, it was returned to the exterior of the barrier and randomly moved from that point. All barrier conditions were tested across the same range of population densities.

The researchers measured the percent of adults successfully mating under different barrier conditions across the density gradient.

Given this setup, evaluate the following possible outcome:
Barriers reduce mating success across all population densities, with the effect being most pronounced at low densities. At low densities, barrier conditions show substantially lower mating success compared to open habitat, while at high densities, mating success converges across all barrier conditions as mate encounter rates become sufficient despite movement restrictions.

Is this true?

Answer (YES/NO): NO